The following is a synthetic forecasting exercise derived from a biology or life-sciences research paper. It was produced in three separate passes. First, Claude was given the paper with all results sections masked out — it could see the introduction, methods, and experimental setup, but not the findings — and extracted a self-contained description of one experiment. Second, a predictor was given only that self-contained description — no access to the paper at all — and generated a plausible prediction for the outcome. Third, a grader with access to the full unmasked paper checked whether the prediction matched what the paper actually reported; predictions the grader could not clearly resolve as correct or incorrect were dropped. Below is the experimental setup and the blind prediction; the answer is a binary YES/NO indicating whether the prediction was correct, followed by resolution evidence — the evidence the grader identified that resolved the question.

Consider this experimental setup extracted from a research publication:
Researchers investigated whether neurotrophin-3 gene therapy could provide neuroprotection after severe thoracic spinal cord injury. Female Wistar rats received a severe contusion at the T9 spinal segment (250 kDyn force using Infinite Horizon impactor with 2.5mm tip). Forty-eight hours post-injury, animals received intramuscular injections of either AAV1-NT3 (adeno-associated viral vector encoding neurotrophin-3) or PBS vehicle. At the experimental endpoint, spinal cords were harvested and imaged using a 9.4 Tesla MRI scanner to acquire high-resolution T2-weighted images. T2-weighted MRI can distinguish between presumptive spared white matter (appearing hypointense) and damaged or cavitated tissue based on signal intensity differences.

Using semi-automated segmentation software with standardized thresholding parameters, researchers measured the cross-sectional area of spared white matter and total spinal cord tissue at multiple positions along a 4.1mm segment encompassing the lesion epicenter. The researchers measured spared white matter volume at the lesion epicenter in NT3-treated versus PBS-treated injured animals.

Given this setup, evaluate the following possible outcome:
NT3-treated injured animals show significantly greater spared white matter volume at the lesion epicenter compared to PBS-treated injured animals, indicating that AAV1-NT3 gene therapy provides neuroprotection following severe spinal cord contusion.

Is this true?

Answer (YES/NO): NO